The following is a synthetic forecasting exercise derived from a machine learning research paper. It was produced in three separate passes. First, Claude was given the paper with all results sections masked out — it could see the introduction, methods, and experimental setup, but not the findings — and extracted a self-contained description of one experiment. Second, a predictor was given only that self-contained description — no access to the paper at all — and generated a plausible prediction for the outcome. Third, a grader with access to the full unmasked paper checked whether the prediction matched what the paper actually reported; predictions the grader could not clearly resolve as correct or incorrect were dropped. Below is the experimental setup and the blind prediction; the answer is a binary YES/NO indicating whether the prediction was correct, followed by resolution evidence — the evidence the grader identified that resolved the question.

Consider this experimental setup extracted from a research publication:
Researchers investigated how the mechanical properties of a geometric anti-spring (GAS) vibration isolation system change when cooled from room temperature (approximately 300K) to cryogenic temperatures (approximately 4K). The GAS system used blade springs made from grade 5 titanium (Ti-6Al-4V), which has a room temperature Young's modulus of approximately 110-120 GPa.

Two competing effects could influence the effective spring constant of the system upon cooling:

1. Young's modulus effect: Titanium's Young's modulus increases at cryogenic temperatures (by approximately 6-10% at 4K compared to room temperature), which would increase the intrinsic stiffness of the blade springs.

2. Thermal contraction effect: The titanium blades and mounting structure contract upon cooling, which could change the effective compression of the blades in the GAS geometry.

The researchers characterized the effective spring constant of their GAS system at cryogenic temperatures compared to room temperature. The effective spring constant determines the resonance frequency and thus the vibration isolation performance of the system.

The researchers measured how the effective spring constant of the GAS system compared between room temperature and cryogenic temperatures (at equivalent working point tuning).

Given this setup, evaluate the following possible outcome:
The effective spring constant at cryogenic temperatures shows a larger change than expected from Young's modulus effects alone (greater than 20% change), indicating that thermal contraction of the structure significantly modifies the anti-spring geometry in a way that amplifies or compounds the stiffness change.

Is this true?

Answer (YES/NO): NO